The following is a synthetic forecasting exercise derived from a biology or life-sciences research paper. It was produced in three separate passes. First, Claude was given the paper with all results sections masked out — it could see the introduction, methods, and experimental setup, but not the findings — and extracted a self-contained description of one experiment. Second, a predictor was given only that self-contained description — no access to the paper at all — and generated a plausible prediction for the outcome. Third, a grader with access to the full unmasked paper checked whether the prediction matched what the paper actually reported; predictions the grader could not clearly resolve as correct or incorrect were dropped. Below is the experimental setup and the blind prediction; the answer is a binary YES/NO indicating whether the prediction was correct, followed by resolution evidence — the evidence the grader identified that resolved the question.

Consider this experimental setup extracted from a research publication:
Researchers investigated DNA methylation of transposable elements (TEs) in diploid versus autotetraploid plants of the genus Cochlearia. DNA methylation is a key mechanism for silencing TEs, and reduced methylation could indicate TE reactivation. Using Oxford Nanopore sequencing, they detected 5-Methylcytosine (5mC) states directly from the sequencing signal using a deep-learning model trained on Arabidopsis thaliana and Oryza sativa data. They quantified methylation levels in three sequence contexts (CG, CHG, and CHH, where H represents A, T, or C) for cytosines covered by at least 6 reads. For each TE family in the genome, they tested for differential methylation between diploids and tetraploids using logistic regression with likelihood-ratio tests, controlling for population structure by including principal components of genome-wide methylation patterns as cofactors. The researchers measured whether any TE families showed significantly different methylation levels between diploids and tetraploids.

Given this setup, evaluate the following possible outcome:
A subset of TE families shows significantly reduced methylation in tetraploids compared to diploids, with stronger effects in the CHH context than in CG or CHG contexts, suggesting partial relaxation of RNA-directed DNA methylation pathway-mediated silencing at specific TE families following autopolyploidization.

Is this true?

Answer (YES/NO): NO